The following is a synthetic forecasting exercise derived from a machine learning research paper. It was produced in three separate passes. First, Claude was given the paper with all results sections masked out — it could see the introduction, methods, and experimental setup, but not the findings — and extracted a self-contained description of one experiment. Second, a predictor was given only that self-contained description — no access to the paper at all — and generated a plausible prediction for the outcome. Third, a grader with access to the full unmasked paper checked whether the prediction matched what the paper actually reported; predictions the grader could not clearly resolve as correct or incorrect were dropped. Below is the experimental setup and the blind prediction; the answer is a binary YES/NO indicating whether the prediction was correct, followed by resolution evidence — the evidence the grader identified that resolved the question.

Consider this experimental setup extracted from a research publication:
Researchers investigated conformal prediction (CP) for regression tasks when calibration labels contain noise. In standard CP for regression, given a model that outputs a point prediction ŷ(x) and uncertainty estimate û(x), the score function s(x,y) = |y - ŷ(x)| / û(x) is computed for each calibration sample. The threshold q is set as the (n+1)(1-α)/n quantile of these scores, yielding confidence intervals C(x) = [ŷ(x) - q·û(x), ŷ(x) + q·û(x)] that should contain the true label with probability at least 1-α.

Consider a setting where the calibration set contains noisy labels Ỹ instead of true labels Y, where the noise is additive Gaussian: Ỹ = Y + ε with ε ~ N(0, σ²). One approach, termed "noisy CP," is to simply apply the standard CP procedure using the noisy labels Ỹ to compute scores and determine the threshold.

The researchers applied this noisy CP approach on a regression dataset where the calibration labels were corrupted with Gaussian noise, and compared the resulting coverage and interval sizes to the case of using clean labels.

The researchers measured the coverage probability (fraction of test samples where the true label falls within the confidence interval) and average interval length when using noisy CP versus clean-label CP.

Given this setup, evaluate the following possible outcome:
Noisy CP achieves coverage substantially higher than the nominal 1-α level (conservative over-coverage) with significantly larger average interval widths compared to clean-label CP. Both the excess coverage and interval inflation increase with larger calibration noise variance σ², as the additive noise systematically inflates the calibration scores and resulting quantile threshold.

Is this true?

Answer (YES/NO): YES